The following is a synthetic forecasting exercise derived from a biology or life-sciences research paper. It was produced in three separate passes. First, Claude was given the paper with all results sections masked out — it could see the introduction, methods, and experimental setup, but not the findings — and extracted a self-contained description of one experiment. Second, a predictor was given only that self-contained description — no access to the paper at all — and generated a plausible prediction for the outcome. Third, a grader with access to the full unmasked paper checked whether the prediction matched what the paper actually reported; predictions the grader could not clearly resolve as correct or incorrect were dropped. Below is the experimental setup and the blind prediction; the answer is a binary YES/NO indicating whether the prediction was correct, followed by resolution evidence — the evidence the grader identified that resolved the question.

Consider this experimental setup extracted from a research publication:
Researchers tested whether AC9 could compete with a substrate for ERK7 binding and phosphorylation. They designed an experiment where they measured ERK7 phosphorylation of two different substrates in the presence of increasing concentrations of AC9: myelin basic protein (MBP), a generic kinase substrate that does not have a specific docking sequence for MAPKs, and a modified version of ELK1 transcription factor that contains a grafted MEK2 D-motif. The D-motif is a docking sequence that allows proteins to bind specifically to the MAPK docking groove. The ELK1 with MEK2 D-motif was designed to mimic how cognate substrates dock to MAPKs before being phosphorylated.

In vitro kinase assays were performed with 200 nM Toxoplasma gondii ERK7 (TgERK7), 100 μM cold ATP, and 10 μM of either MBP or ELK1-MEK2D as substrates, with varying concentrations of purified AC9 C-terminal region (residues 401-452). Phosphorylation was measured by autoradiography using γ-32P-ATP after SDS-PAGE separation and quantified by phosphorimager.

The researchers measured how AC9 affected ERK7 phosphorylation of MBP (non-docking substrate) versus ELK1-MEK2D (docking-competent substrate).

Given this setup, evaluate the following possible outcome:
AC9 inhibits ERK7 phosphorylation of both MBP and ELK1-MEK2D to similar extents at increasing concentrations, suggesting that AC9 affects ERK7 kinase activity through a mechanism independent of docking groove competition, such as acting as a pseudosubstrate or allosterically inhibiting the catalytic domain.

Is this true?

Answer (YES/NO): NO